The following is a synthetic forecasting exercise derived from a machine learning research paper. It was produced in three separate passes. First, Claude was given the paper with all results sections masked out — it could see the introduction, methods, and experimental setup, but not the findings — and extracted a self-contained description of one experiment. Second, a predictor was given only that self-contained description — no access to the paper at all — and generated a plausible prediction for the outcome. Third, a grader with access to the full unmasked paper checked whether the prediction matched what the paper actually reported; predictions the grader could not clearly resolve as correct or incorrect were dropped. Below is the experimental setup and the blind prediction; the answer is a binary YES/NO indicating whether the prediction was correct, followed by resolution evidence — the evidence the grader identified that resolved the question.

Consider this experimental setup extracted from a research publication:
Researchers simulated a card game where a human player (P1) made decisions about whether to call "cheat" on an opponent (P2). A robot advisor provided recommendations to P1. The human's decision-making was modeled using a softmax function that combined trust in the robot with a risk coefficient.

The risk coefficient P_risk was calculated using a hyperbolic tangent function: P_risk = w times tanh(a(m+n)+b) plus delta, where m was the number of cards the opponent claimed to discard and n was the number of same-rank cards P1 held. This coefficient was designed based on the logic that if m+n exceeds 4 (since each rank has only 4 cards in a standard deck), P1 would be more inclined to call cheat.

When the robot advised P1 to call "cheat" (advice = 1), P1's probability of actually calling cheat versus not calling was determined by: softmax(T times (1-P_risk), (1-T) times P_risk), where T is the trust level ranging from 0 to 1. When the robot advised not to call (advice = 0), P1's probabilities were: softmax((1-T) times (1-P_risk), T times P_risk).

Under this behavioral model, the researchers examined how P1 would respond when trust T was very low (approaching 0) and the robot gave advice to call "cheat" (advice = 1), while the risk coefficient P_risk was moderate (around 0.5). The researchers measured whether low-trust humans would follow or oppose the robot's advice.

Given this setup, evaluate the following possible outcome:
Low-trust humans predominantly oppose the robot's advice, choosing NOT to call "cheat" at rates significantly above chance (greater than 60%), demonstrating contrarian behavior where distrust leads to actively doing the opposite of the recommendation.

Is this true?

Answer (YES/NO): YES